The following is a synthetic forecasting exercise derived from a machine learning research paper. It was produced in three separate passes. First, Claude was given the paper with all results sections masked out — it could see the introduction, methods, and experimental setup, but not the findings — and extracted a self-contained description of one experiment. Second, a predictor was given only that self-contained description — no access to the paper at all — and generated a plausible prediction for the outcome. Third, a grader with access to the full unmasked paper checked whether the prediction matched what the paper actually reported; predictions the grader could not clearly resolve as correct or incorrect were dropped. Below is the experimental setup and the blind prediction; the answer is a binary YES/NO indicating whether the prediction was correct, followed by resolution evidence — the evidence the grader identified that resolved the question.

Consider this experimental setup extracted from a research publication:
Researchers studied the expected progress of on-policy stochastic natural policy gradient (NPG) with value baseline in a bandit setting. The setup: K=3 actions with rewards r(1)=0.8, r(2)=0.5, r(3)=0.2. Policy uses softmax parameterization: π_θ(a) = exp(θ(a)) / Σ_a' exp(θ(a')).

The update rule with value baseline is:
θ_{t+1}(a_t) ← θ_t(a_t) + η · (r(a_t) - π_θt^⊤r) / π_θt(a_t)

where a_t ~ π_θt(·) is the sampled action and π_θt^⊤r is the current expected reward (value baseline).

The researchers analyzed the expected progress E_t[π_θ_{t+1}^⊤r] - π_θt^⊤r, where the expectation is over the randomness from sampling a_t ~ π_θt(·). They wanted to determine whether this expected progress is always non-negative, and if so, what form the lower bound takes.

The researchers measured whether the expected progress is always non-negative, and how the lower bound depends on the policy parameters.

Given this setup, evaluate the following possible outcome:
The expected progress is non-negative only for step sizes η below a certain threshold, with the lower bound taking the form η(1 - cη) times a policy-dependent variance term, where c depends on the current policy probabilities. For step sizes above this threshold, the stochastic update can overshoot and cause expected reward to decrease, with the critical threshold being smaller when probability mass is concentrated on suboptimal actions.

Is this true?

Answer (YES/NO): NO